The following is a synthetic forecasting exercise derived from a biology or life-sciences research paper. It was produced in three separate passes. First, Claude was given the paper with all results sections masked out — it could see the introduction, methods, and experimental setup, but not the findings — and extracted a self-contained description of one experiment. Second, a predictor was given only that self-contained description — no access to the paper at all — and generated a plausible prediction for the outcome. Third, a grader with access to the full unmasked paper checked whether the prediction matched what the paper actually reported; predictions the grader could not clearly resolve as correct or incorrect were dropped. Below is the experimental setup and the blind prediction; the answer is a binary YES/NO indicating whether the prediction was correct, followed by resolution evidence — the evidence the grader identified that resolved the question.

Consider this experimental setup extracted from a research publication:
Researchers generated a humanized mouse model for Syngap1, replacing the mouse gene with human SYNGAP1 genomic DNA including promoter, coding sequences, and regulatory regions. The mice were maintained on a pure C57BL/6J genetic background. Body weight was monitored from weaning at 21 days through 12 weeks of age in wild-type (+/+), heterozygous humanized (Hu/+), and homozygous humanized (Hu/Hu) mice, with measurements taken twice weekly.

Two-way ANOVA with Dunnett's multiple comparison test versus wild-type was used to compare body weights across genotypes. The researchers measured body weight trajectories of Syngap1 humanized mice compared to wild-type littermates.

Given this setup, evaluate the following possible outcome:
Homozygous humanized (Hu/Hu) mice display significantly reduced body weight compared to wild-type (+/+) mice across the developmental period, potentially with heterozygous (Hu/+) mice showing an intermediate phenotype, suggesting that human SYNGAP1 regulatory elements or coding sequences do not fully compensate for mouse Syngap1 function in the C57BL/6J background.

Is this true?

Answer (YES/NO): NO